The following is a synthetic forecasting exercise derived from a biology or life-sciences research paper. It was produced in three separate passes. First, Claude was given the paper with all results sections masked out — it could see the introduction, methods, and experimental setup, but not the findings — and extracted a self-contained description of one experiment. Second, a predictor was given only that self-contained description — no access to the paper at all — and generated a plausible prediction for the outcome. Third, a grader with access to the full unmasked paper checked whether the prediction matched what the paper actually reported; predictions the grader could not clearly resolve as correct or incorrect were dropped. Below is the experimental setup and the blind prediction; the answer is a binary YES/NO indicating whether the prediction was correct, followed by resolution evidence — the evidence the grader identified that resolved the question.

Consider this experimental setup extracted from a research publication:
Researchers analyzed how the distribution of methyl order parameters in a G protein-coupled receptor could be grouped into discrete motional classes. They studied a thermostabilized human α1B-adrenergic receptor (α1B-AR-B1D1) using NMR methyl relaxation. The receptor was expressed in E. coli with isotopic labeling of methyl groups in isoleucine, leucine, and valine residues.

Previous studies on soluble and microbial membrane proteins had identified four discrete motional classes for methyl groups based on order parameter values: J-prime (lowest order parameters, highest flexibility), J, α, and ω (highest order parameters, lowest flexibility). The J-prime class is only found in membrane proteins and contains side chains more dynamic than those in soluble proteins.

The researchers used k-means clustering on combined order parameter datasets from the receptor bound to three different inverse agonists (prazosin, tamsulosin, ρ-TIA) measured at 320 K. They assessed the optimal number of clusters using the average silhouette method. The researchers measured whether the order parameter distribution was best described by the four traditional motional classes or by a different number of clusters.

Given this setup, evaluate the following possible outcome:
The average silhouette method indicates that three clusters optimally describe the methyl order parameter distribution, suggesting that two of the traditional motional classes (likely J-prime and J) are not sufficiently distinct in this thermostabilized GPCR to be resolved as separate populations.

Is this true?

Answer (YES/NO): NO